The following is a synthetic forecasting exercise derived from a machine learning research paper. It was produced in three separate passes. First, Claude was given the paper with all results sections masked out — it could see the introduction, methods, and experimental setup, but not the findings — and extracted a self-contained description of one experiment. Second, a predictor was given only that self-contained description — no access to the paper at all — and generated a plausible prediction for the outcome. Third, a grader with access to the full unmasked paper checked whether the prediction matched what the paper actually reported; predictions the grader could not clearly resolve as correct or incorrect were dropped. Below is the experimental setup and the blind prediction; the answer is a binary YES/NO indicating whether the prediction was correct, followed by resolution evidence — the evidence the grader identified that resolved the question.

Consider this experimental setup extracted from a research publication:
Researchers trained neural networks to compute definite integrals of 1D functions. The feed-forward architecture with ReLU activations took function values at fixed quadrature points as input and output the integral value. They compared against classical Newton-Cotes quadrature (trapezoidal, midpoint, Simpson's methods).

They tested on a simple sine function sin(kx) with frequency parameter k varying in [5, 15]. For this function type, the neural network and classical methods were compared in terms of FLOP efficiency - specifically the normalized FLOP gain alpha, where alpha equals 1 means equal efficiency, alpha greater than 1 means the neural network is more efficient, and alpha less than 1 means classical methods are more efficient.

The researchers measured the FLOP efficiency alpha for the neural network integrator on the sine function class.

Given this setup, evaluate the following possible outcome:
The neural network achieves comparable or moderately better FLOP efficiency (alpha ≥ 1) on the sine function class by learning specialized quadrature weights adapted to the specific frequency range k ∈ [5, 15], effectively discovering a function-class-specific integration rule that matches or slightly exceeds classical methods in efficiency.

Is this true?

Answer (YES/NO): NO